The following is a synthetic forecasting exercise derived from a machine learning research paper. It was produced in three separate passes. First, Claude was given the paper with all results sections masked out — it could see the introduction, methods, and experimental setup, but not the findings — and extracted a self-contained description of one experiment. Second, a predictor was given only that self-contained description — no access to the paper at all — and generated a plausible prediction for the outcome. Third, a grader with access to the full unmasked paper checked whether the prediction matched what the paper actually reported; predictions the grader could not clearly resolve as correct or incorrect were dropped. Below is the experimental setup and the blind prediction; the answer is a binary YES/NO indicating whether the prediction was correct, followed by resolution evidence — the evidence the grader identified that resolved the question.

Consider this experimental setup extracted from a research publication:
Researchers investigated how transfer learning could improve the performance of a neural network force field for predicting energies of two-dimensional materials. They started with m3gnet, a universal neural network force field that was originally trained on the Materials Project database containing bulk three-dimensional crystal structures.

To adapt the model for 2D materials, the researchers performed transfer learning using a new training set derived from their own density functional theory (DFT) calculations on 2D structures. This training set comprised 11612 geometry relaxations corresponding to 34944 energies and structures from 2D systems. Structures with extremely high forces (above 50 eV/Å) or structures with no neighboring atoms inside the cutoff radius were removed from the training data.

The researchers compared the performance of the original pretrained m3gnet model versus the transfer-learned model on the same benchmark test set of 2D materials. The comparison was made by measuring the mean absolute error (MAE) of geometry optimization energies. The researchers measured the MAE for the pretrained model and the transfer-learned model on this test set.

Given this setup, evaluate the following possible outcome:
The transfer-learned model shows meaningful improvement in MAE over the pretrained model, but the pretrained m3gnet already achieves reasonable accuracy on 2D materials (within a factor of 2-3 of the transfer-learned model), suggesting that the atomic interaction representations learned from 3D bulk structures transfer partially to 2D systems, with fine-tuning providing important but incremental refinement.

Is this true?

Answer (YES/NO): YES